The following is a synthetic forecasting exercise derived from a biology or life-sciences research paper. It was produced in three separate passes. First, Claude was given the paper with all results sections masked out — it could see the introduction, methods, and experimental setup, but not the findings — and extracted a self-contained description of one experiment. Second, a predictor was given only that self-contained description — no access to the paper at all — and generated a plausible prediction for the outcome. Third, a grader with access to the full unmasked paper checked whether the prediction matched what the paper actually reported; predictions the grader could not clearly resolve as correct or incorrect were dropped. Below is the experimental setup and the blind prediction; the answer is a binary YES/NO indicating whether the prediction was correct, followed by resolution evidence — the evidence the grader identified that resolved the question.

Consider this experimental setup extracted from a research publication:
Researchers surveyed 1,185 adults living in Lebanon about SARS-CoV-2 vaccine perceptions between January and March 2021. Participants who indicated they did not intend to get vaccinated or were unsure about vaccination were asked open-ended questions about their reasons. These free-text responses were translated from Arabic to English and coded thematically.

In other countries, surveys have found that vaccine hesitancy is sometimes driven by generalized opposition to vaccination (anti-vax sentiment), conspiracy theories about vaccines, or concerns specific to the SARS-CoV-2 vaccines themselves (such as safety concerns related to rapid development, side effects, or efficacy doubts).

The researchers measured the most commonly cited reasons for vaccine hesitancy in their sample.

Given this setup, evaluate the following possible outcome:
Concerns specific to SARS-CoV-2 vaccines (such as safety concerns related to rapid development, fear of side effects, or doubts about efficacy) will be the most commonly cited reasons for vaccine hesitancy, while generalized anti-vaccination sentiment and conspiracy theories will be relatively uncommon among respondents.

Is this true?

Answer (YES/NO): YES